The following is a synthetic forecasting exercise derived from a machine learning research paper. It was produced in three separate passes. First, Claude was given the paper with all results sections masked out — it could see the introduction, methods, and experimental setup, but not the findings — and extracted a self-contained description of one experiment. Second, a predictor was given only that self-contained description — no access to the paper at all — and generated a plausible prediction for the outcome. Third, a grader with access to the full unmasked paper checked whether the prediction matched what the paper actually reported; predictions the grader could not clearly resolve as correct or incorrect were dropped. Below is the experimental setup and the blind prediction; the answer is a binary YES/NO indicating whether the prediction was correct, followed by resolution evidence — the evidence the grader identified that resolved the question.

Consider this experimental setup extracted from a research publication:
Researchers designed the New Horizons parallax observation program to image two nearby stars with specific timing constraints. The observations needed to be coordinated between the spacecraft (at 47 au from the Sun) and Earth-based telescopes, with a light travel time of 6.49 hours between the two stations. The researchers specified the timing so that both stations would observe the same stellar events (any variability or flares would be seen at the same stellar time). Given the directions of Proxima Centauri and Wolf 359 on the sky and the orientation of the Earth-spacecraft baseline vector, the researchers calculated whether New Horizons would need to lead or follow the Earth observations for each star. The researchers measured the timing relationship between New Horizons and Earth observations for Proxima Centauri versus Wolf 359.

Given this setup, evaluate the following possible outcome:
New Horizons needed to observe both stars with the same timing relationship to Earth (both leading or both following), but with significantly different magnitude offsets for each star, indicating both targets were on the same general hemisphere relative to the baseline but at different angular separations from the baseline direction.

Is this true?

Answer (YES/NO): NO